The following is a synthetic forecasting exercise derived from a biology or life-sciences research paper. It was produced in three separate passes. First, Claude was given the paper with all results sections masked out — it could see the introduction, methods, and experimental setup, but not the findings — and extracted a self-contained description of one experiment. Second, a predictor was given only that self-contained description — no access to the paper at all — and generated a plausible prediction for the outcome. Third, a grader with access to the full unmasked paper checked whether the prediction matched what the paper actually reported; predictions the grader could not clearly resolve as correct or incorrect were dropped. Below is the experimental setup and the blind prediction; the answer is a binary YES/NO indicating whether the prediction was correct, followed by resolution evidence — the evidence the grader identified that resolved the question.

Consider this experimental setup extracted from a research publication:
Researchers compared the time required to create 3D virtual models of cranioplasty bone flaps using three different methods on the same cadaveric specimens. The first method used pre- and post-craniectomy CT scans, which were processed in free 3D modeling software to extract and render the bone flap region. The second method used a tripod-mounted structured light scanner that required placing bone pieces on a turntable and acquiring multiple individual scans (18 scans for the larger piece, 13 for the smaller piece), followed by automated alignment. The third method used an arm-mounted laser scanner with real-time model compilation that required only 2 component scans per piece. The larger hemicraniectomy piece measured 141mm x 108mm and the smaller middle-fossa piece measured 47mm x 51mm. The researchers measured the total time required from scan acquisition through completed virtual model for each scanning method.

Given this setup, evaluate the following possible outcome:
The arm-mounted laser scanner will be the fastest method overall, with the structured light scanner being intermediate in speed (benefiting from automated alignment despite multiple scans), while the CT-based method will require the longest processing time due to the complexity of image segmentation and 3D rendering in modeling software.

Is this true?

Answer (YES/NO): NO